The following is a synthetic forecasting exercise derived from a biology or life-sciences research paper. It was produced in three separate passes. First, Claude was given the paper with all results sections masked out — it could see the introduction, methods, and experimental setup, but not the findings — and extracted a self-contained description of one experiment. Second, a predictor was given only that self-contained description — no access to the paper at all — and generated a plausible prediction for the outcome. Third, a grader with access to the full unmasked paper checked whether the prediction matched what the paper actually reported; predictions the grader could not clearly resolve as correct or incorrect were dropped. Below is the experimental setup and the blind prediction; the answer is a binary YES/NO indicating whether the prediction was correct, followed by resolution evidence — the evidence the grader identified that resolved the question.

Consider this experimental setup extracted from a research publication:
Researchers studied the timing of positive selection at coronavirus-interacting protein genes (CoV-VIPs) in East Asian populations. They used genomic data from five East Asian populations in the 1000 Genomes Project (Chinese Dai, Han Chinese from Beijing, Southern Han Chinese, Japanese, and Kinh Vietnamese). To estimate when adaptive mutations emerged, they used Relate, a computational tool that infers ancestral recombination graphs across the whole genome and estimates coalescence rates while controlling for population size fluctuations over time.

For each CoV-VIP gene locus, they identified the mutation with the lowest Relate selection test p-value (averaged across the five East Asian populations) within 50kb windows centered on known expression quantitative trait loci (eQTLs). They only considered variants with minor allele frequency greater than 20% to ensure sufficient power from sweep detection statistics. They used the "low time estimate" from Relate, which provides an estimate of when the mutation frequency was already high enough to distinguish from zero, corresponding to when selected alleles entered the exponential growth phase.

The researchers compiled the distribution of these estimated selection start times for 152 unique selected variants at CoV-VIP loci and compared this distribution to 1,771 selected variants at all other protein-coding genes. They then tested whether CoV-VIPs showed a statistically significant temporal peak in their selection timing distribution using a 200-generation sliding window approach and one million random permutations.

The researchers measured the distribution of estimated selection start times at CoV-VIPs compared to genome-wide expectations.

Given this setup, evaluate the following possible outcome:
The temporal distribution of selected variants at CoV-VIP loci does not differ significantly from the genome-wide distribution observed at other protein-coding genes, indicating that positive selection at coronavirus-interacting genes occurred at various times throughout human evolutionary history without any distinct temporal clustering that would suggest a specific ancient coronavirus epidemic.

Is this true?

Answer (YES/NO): NO